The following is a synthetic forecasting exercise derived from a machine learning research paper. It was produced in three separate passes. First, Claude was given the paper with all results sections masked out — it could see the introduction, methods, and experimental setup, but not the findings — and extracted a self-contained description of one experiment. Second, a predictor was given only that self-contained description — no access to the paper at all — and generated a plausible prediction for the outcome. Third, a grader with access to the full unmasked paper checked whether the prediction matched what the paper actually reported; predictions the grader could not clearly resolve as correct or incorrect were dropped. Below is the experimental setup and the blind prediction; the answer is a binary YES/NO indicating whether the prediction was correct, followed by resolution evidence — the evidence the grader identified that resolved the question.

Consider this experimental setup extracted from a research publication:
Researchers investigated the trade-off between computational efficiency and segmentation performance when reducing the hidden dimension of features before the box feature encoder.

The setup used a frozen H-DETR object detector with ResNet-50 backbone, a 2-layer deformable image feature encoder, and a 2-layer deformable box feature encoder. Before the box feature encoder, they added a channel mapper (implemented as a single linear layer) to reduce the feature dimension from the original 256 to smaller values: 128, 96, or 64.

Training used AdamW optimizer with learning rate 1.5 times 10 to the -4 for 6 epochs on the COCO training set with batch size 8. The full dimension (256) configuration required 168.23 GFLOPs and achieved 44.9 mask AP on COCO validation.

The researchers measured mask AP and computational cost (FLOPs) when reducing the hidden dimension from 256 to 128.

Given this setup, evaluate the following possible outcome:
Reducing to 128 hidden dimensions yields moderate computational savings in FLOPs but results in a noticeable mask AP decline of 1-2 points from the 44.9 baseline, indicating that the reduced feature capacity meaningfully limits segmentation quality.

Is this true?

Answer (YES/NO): NO